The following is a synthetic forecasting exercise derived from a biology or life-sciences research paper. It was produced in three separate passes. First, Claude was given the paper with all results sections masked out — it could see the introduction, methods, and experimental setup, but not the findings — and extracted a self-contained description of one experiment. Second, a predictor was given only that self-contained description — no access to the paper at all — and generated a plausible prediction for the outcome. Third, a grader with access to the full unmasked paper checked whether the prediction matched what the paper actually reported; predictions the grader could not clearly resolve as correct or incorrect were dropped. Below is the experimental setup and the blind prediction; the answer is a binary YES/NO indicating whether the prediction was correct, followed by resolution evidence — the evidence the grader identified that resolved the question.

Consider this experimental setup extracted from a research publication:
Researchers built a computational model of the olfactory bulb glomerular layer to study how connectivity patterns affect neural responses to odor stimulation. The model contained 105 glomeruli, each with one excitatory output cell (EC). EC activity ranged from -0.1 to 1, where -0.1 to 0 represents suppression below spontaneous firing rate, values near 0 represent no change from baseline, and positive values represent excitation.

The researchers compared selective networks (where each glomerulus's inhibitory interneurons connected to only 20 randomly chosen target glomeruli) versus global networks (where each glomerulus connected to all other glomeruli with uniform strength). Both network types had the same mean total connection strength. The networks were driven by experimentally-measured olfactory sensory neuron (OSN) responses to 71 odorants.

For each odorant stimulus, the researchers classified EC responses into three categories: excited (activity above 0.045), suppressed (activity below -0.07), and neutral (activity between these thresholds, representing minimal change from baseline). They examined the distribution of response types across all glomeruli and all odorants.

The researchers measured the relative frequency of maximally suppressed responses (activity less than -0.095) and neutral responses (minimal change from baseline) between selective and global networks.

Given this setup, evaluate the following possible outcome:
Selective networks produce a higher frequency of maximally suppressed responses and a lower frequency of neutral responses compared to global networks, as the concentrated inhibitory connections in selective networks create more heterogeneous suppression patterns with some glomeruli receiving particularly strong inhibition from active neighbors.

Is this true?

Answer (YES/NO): NO